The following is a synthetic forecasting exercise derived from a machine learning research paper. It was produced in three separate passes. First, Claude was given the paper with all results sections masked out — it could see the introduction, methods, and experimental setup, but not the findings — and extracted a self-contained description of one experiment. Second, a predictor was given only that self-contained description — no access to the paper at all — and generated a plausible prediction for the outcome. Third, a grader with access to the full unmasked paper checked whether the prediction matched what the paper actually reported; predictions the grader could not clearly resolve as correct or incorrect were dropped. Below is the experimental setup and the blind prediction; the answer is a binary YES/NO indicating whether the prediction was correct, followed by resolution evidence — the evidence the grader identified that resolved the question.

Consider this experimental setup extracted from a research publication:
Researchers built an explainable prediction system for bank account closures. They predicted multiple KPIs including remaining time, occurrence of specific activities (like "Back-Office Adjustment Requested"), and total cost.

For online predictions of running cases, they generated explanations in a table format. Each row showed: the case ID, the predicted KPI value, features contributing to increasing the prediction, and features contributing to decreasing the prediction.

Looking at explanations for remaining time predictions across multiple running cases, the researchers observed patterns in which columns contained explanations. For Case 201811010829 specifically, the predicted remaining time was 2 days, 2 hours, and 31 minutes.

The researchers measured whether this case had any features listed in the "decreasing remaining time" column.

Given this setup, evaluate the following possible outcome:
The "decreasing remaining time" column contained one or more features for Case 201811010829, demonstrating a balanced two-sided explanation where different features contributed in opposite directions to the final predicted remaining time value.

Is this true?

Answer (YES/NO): NO